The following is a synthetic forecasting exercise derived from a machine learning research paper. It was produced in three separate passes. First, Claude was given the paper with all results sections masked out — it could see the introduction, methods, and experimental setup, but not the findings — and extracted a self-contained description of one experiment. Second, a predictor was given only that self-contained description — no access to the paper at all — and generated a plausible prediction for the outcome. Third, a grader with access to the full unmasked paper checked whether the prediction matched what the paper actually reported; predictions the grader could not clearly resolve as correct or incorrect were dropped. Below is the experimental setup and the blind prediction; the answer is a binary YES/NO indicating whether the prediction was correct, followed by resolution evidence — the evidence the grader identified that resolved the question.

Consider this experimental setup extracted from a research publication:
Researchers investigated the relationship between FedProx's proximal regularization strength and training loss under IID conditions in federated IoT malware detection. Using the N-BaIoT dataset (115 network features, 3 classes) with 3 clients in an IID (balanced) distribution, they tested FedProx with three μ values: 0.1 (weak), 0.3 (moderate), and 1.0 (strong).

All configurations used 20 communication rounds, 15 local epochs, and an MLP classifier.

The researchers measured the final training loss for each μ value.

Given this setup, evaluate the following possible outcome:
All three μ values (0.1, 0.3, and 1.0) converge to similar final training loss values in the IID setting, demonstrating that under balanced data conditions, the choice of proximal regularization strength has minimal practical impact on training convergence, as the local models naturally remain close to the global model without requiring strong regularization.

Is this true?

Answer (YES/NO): NO